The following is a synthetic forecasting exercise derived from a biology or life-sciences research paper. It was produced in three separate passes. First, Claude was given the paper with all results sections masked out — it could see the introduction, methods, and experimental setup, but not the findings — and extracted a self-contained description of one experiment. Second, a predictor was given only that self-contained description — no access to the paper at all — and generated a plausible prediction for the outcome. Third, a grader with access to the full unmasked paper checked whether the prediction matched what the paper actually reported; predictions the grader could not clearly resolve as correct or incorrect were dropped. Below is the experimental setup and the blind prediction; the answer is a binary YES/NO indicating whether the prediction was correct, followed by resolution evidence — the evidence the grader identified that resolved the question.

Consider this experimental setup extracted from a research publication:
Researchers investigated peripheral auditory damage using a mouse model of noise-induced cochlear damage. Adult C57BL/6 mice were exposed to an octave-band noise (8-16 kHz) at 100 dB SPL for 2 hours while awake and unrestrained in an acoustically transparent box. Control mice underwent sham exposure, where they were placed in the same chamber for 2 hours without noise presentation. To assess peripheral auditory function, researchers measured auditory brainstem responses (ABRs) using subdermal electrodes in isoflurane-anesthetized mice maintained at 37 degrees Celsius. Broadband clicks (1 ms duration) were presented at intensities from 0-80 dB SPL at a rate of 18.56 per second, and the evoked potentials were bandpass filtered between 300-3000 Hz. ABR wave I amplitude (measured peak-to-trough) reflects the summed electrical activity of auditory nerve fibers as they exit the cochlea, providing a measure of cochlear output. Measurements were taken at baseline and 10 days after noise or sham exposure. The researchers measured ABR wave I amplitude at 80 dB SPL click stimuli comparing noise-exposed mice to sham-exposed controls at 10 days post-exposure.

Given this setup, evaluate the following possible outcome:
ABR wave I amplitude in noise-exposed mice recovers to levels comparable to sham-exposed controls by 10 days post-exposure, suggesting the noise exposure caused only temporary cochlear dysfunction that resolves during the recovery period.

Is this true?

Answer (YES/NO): NO